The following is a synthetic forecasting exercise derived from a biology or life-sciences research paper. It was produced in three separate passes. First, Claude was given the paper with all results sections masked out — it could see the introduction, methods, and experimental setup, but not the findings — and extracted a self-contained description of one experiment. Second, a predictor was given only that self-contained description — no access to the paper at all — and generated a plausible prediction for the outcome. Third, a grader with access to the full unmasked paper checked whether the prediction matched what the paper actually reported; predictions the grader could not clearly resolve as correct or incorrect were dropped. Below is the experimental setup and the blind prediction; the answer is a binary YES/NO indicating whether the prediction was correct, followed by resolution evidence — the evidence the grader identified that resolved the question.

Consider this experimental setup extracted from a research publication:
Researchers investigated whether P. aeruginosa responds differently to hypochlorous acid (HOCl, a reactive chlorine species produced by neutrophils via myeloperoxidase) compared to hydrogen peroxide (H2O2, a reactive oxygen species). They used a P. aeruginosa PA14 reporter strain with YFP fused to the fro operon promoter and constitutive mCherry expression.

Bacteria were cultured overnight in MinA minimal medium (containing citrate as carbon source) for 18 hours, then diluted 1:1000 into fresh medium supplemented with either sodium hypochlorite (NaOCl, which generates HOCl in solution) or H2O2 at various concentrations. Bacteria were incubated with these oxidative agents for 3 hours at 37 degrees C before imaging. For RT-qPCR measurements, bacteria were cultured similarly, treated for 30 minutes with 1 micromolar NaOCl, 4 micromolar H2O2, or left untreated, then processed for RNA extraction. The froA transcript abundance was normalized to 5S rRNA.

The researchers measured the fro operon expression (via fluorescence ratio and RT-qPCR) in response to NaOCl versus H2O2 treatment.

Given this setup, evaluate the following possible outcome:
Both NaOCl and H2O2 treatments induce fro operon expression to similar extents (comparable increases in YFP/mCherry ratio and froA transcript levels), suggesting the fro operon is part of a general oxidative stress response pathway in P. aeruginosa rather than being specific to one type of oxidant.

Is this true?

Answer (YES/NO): NO